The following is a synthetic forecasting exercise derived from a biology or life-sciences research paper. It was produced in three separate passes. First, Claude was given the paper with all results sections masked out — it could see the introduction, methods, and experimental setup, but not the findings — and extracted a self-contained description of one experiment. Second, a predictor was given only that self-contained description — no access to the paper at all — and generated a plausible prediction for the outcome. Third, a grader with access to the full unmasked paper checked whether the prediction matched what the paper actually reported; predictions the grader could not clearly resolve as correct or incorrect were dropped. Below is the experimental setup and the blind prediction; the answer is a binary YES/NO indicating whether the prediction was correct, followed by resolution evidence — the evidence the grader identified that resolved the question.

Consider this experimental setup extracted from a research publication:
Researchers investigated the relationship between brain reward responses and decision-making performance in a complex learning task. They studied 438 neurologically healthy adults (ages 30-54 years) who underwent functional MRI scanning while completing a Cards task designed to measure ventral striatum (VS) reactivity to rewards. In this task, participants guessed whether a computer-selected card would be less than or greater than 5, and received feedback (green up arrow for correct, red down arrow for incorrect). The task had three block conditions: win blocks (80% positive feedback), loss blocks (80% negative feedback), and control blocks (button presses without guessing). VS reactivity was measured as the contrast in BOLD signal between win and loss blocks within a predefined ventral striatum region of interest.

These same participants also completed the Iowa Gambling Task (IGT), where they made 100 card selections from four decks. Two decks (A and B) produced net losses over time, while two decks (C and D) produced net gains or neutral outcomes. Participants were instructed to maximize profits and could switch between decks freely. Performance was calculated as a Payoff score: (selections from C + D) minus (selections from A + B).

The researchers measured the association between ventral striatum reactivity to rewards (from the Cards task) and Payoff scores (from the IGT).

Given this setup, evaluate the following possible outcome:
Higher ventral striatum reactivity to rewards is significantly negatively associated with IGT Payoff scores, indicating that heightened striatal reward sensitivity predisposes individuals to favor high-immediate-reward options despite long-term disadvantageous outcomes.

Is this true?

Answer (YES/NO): NO